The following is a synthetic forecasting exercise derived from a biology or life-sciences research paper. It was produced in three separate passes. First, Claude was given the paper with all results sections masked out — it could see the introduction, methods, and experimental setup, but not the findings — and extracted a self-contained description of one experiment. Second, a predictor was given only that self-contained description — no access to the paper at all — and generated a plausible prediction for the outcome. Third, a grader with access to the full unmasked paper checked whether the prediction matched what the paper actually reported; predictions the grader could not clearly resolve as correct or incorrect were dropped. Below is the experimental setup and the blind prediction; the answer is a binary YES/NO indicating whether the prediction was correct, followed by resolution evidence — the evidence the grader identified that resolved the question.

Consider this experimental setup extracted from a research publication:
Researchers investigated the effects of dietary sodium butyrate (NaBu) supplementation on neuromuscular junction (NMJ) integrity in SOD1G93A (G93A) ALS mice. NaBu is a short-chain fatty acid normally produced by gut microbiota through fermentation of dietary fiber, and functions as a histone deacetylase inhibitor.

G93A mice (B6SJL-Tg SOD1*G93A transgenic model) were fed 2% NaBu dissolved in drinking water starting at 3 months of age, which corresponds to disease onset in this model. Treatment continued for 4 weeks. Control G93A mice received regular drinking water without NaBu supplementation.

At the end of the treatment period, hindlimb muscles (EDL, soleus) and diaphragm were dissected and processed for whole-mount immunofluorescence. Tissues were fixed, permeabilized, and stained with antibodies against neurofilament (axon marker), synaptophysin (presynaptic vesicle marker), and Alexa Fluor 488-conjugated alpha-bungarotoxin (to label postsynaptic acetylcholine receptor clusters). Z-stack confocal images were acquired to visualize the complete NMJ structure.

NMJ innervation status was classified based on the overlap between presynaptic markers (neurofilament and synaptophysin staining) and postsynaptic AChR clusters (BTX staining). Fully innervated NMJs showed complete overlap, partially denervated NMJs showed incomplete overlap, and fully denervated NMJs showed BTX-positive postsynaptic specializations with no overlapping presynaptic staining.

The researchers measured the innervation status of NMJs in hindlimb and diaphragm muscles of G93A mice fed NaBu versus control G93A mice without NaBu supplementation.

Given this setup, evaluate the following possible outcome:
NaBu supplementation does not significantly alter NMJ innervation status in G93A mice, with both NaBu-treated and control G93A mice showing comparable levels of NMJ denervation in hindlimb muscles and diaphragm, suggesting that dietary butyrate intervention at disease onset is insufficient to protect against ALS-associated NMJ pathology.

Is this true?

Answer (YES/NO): NO